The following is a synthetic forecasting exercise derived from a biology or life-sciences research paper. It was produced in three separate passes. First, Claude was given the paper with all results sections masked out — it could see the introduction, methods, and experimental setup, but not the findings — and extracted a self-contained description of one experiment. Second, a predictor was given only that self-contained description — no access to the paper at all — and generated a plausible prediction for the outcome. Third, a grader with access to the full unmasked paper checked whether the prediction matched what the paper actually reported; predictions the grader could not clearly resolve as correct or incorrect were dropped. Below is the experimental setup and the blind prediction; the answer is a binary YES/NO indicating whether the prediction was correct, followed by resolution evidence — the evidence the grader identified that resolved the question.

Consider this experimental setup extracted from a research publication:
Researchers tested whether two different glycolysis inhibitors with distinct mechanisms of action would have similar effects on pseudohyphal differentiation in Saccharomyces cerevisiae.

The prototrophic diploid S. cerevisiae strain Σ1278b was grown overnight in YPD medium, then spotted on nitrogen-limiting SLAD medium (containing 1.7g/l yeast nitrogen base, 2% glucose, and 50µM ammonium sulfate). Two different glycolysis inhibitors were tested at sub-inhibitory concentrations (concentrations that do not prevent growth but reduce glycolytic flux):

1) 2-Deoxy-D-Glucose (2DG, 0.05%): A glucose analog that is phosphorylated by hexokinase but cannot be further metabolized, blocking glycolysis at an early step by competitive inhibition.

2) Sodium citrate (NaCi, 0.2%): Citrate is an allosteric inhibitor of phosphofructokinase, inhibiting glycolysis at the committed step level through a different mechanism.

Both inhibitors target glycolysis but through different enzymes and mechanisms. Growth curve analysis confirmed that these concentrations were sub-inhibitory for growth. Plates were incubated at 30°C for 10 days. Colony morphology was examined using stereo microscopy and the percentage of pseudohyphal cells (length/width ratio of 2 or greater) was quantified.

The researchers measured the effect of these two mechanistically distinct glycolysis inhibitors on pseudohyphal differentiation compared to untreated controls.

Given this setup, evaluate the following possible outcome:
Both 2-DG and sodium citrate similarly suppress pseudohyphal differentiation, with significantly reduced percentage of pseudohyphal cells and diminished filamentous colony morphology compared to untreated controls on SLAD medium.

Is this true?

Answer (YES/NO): YES